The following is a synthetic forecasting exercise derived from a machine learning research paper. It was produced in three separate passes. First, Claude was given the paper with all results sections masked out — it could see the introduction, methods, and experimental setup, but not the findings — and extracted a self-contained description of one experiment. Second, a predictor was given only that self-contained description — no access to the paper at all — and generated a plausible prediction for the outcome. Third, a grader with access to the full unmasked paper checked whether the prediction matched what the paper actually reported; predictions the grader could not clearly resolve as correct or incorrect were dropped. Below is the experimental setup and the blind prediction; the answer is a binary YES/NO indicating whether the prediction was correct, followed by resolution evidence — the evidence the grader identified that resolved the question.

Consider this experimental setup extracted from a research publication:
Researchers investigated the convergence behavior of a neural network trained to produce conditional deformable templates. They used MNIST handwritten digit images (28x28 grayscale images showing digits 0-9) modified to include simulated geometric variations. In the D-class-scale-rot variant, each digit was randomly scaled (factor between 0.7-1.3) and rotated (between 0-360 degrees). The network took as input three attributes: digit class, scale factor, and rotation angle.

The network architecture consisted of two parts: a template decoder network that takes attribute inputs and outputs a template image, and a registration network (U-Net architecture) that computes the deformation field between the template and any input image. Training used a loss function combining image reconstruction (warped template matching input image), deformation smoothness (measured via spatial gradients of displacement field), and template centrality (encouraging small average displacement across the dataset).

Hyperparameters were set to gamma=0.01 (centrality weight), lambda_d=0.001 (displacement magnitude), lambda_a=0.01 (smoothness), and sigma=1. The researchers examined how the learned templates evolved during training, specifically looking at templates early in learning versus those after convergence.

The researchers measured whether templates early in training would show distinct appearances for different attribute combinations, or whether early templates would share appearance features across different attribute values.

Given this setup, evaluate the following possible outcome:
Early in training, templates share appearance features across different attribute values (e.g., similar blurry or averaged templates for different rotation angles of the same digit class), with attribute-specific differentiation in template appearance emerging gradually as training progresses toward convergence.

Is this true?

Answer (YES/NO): YES